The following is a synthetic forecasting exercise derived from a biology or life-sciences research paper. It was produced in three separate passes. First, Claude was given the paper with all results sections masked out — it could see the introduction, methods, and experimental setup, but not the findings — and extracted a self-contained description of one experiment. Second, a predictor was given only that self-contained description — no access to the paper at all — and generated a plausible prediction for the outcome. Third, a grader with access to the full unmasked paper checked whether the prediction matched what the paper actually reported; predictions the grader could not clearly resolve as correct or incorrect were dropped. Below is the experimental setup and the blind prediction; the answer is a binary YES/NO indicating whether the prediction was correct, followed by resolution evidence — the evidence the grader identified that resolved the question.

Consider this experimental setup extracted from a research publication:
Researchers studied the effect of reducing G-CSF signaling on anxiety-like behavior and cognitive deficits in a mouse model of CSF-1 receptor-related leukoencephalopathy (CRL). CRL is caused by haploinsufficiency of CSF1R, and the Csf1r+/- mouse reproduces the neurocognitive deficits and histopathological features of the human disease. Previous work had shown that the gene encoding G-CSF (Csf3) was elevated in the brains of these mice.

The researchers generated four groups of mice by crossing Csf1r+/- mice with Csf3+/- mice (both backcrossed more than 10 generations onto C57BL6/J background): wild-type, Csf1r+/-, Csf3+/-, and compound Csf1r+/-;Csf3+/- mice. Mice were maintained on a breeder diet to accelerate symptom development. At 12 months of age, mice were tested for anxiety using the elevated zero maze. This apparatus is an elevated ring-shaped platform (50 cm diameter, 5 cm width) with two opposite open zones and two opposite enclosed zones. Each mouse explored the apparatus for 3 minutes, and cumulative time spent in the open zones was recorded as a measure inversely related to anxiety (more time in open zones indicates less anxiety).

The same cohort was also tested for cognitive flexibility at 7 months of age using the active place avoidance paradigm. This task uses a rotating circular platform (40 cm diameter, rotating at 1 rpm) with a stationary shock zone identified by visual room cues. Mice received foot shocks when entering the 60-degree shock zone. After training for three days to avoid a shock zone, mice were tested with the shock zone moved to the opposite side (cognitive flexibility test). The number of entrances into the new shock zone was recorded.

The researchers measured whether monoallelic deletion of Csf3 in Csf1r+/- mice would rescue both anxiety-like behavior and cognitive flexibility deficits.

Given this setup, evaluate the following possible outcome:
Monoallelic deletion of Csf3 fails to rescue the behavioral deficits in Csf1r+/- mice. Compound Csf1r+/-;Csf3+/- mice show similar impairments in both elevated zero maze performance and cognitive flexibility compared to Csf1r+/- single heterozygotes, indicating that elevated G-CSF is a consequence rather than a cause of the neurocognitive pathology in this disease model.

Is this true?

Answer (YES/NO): NO